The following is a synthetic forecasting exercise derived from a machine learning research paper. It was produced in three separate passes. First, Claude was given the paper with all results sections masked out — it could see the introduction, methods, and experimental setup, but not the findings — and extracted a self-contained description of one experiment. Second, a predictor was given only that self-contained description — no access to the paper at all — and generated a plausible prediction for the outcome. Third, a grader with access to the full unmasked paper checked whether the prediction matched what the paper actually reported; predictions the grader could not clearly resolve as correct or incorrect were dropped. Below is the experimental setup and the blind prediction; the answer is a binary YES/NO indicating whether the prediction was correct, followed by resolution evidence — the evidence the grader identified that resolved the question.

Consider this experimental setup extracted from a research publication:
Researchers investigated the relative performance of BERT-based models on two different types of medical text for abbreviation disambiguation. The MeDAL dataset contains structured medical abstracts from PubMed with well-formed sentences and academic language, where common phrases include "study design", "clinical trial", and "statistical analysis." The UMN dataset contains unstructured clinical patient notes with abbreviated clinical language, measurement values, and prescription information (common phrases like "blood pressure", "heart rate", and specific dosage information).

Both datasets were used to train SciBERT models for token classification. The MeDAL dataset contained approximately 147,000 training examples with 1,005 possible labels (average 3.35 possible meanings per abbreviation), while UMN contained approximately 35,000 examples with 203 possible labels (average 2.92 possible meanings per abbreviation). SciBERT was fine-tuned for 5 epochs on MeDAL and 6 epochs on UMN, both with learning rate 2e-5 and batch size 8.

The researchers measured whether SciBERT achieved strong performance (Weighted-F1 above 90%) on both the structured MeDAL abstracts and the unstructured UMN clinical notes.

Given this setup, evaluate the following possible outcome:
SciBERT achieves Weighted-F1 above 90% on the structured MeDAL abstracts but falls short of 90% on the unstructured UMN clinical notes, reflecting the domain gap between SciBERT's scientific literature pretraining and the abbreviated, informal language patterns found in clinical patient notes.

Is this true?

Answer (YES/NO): NO